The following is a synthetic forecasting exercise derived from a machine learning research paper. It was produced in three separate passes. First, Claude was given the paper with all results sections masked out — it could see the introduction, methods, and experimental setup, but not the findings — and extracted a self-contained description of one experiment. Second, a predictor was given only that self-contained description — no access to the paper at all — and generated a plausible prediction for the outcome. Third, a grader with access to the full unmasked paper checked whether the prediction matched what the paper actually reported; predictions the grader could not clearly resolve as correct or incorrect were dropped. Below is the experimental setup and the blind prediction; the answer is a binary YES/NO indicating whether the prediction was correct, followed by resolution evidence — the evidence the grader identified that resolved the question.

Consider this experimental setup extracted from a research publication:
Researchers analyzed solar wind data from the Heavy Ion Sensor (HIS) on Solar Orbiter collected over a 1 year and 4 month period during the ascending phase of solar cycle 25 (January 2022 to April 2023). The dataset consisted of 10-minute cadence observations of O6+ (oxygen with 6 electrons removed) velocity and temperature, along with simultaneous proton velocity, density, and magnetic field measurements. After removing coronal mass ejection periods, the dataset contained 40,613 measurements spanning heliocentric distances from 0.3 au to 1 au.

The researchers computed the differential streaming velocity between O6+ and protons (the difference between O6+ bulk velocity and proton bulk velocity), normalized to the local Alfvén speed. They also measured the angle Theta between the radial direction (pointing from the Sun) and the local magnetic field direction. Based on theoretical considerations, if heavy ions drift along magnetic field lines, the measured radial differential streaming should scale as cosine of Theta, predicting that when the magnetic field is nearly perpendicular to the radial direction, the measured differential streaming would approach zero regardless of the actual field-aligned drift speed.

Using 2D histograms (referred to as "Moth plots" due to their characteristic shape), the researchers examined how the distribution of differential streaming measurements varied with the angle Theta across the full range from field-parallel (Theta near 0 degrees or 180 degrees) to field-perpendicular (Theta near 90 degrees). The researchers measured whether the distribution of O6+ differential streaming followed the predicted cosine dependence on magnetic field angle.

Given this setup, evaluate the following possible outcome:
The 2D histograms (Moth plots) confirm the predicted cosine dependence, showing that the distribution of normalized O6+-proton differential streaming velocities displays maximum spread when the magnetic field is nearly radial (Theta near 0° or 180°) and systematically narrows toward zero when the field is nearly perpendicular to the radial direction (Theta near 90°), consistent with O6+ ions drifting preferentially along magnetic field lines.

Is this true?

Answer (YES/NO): YES